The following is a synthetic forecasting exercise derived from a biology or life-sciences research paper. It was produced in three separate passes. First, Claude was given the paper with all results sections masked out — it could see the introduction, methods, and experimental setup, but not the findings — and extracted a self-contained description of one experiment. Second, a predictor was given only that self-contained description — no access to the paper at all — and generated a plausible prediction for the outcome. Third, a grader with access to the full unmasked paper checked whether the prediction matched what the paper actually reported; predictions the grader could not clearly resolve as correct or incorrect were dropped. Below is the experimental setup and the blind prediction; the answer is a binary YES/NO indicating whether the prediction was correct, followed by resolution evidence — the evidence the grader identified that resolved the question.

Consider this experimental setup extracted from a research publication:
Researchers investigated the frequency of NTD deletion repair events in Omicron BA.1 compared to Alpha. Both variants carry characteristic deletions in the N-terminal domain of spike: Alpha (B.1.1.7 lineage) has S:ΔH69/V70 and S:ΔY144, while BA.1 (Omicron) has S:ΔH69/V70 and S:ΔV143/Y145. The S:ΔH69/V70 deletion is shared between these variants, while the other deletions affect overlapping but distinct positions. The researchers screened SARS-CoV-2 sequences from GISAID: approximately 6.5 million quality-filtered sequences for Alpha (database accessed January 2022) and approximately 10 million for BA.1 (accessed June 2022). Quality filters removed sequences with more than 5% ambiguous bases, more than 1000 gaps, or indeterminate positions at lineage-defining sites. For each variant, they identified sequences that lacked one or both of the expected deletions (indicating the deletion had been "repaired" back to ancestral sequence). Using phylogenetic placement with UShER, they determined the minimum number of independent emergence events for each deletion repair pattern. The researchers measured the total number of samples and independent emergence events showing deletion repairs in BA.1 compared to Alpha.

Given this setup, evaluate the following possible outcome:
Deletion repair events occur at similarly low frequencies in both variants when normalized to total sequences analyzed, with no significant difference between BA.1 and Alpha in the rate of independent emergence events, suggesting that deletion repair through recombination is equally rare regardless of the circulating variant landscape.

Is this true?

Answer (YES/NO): NO